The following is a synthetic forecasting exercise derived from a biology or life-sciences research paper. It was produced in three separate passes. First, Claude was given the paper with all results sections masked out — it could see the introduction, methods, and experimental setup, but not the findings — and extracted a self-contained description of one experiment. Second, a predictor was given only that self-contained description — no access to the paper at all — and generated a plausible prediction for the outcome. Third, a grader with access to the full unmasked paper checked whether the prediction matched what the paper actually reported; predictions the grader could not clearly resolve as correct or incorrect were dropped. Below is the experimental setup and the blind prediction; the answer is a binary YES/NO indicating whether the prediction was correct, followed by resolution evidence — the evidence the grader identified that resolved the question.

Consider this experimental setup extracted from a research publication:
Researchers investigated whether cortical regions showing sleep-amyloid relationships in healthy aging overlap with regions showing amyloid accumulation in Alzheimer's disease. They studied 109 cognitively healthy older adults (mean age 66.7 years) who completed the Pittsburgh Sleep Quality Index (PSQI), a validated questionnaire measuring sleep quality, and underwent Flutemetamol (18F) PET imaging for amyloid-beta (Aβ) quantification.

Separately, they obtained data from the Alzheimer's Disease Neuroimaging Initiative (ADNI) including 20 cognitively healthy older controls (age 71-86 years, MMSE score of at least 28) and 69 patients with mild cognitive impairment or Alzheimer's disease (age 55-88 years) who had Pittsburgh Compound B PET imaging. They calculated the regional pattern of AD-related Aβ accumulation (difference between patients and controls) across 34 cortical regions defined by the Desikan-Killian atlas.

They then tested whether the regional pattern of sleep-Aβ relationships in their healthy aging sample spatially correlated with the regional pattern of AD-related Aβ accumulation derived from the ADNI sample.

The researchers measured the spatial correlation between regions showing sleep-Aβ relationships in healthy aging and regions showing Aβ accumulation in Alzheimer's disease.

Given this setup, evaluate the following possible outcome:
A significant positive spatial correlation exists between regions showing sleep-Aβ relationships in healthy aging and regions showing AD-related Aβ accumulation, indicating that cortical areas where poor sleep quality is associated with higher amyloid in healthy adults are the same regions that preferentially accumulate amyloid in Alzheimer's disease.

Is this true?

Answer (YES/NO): YES